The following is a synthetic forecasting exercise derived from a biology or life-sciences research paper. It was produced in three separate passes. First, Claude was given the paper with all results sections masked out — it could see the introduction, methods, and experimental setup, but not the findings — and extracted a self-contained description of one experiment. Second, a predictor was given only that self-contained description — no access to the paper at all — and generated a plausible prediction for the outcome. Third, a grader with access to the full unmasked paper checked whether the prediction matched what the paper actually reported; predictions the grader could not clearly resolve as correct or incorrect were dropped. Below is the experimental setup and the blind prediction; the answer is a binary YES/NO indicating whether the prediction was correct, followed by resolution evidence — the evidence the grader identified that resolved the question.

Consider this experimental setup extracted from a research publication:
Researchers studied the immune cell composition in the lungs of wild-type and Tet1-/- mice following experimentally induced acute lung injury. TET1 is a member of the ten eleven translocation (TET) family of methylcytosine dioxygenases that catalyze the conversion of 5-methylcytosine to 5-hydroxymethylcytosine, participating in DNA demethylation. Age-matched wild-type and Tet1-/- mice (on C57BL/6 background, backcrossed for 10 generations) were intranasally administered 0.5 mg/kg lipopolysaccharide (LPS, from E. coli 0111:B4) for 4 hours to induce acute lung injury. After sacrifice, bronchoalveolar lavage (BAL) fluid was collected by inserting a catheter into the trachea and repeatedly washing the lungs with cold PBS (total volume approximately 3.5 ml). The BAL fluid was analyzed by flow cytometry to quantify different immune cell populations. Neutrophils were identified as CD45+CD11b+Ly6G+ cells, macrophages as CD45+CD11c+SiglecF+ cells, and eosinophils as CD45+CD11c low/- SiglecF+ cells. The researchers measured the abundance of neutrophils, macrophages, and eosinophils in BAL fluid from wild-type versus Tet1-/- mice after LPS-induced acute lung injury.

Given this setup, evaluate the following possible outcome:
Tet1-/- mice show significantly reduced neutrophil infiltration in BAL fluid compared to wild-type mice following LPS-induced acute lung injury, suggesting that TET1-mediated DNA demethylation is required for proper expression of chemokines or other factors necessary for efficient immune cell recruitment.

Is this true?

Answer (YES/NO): YES